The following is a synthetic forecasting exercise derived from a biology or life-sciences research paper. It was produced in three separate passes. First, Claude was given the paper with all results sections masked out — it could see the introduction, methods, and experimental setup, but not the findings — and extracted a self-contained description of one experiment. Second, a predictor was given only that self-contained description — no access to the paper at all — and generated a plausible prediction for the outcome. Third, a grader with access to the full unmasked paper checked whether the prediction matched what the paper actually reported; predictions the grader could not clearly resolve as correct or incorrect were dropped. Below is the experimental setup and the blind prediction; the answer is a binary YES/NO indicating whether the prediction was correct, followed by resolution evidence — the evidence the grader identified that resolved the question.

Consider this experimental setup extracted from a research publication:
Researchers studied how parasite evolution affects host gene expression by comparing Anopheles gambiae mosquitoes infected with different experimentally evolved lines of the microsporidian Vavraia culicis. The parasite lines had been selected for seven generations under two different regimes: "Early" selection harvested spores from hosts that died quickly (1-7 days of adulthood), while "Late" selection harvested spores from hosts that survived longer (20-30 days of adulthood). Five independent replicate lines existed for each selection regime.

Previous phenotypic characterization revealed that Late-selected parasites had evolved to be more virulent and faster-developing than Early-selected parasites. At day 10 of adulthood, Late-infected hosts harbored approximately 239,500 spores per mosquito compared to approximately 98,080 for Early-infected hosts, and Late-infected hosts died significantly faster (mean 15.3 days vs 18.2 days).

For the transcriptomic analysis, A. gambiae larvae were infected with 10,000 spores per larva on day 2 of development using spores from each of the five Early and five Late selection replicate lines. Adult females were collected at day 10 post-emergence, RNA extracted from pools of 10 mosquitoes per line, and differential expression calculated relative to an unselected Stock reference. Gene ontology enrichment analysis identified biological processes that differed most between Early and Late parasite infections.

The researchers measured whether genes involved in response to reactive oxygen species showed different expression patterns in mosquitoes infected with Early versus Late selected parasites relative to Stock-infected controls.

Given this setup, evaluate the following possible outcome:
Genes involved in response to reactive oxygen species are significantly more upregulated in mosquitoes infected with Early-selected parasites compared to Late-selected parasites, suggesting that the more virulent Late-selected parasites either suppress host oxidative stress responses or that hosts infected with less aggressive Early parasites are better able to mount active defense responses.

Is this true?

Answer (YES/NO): NO